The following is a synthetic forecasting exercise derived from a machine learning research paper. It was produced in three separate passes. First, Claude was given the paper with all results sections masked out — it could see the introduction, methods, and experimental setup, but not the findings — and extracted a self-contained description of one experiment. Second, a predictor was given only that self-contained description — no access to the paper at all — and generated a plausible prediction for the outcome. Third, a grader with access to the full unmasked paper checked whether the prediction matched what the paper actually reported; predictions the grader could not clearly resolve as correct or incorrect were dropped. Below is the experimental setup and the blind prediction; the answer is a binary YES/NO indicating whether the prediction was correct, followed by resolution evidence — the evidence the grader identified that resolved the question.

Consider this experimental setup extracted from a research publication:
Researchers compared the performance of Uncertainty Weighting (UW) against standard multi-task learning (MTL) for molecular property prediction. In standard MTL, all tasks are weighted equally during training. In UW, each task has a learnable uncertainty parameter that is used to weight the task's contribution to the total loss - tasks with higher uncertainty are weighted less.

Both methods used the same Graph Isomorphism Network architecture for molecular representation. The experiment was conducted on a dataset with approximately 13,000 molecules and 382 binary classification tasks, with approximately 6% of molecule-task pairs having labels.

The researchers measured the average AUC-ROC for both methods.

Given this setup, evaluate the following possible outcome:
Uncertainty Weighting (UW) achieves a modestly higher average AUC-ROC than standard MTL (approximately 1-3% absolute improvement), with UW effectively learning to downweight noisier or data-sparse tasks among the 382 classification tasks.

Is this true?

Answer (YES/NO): NO